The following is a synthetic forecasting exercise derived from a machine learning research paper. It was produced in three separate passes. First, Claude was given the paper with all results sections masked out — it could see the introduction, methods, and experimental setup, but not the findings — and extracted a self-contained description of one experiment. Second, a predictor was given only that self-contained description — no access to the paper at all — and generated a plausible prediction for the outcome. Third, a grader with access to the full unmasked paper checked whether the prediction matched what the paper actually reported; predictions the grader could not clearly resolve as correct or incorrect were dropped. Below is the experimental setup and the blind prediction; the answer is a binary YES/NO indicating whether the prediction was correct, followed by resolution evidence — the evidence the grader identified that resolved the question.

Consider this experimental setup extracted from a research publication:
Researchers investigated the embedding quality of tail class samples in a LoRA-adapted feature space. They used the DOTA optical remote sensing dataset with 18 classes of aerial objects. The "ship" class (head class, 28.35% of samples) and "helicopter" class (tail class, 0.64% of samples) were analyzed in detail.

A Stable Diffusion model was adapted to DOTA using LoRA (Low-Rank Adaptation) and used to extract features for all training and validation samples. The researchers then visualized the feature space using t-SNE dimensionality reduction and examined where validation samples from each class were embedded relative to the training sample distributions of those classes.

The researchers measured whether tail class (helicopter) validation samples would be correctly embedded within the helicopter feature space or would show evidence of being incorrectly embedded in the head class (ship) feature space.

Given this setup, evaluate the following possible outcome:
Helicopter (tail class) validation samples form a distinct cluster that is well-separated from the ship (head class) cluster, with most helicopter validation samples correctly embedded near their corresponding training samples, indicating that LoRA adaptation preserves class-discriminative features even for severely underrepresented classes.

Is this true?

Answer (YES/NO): NO